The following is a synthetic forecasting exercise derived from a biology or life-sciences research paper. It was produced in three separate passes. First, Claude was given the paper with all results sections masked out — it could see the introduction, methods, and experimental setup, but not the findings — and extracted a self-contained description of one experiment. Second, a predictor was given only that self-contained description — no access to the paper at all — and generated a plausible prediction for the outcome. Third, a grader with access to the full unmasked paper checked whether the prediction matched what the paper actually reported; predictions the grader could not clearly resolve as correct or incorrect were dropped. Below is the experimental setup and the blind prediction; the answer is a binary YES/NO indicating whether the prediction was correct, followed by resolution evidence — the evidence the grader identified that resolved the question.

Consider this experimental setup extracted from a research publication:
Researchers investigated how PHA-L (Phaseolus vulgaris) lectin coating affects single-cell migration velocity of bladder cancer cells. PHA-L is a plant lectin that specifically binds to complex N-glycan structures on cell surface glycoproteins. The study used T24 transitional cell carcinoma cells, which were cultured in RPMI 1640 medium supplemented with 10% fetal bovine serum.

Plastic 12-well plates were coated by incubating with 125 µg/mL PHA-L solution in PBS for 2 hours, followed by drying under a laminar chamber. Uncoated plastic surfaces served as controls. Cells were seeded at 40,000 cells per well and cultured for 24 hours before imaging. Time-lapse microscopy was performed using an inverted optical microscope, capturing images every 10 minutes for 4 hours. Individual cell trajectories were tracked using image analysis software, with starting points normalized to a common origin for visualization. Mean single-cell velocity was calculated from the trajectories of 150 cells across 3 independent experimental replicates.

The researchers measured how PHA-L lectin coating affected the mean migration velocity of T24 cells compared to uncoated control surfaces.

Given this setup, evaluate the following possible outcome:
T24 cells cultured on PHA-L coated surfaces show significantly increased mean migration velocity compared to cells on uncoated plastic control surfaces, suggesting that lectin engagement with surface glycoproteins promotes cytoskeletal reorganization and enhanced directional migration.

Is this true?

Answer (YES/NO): NO